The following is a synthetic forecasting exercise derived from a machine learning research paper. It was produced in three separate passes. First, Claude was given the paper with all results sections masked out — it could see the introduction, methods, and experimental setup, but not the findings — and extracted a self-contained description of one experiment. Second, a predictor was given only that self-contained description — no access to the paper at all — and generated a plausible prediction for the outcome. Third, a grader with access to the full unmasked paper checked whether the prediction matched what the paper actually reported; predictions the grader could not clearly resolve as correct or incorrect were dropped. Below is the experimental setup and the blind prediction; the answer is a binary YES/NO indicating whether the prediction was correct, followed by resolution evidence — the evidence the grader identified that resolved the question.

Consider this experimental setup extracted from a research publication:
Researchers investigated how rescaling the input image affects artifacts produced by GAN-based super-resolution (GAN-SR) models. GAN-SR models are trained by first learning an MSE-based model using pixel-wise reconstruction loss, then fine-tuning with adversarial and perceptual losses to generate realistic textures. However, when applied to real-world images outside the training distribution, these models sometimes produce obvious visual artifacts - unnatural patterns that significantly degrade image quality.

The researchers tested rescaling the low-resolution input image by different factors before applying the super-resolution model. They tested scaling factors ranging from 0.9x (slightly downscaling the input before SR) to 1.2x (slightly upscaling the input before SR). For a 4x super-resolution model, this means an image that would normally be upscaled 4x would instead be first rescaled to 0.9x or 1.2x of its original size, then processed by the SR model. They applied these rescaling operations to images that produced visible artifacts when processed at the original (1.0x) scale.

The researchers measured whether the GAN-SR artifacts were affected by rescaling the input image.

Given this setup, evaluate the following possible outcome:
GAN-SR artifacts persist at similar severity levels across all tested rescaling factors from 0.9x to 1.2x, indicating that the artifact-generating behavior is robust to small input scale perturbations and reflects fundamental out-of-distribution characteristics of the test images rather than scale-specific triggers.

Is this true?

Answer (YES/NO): NO